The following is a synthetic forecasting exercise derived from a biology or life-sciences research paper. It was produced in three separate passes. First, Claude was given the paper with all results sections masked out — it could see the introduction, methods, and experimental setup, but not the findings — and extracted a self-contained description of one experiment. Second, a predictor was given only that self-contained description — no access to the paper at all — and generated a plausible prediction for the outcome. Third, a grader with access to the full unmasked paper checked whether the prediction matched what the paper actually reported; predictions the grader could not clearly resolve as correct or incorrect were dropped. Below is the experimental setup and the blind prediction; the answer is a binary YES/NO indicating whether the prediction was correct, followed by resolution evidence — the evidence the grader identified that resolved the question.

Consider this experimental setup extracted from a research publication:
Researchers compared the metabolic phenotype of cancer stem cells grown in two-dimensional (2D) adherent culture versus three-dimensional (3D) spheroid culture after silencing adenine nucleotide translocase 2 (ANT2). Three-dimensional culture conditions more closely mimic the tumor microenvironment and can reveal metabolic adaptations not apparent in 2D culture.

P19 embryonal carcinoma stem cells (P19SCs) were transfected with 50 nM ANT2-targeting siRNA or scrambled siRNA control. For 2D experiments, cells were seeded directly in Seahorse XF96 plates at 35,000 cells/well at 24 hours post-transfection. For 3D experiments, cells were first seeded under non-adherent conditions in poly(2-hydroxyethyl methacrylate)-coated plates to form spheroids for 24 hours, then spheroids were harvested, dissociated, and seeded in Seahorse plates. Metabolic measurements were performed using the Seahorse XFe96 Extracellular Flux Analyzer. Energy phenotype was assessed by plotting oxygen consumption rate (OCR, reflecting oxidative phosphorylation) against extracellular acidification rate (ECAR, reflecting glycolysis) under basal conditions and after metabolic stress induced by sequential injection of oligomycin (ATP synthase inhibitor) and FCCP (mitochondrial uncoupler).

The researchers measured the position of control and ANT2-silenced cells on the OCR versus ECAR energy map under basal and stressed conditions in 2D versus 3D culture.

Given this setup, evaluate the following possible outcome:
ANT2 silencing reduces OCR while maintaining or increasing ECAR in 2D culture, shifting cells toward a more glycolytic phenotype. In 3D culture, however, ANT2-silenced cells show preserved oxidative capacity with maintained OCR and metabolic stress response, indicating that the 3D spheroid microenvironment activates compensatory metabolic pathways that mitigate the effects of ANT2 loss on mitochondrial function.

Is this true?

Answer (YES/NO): NO